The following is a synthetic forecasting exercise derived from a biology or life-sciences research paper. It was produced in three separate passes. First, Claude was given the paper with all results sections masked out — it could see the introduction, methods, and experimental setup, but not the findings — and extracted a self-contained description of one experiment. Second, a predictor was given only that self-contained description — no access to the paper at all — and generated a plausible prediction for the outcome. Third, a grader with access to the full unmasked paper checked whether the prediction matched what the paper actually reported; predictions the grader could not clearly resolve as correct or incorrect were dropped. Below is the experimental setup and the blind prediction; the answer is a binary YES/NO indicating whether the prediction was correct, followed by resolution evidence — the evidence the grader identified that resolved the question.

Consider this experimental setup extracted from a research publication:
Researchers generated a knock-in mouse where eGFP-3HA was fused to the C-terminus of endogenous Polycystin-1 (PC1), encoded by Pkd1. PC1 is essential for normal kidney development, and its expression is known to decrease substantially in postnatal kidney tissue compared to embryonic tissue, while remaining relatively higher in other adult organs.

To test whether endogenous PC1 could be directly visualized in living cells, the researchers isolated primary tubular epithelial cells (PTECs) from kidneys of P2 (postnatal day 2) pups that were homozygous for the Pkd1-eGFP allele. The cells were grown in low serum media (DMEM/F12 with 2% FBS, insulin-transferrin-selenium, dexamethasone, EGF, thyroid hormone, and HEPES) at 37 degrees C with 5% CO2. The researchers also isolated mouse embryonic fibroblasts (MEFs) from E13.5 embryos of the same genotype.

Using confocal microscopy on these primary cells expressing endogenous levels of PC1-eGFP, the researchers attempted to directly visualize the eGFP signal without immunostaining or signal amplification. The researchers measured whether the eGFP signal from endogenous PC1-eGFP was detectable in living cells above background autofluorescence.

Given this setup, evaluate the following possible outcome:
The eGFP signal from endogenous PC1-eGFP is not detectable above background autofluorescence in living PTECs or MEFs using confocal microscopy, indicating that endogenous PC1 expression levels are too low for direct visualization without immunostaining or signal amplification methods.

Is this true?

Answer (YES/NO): YES